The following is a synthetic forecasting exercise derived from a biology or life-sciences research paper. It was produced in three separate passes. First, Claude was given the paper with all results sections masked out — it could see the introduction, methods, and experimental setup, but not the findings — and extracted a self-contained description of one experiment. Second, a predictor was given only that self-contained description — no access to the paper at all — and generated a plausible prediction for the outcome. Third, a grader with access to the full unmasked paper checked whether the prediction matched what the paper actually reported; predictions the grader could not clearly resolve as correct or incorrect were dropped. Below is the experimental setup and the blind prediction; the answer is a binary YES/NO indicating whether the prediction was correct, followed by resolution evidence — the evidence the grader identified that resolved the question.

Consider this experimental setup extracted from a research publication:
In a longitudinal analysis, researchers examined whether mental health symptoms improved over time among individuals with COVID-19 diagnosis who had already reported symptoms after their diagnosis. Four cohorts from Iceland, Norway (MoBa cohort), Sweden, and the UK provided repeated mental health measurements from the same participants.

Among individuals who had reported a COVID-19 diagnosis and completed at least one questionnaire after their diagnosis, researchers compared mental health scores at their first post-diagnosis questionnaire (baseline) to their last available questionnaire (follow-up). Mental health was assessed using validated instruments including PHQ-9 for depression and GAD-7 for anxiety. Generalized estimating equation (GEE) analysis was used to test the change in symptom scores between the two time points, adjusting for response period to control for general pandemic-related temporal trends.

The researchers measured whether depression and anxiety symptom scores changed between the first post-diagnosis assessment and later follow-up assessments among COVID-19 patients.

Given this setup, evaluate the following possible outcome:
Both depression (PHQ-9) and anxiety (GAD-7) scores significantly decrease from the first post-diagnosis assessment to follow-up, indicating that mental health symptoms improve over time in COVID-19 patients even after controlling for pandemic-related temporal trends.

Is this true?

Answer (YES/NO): NO